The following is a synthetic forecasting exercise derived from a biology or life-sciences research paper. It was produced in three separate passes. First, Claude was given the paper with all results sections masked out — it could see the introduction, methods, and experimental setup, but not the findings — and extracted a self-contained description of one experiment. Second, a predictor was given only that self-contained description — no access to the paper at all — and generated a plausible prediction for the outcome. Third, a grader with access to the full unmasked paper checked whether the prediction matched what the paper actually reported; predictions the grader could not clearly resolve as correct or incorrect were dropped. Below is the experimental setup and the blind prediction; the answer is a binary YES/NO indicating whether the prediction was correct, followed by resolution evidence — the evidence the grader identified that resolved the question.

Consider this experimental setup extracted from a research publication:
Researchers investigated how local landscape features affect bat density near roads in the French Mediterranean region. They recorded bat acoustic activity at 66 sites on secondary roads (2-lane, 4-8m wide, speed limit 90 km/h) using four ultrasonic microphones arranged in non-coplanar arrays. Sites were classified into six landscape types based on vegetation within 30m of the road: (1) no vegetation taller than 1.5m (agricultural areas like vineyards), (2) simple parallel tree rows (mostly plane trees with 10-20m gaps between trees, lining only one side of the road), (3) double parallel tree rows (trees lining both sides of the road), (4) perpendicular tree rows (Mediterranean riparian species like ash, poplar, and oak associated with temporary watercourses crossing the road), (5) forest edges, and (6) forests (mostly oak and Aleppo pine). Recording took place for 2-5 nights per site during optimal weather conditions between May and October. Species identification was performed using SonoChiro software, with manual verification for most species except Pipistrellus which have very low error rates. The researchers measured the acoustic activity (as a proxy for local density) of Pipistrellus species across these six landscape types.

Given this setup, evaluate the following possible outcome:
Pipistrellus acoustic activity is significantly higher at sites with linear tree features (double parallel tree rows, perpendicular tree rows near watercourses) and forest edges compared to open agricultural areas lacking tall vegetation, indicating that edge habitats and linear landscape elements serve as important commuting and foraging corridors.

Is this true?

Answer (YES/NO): NO